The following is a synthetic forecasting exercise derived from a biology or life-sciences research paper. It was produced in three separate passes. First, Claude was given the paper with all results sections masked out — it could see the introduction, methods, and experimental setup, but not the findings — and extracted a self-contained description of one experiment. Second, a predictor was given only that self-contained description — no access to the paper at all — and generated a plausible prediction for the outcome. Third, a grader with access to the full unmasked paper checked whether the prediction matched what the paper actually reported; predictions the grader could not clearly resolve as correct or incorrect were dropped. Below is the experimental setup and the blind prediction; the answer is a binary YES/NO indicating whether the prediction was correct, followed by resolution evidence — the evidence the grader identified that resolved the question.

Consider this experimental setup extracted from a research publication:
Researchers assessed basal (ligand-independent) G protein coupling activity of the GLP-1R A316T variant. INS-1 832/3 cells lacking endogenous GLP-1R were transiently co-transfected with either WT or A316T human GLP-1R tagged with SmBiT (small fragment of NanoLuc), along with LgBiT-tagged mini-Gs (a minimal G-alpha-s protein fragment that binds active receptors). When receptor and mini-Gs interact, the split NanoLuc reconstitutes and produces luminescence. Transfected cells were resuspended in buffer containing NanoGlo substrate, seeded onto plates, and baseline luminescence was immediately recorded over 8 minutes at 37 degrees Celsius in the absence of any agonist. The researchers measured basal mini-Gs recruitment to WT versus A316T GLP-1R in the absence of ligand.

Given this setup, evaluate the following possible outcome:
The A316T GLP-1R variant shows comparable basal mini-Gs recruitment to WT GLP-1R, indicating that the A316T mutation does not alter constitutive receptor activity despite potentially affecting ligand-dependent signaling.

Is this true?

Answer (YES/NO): NO